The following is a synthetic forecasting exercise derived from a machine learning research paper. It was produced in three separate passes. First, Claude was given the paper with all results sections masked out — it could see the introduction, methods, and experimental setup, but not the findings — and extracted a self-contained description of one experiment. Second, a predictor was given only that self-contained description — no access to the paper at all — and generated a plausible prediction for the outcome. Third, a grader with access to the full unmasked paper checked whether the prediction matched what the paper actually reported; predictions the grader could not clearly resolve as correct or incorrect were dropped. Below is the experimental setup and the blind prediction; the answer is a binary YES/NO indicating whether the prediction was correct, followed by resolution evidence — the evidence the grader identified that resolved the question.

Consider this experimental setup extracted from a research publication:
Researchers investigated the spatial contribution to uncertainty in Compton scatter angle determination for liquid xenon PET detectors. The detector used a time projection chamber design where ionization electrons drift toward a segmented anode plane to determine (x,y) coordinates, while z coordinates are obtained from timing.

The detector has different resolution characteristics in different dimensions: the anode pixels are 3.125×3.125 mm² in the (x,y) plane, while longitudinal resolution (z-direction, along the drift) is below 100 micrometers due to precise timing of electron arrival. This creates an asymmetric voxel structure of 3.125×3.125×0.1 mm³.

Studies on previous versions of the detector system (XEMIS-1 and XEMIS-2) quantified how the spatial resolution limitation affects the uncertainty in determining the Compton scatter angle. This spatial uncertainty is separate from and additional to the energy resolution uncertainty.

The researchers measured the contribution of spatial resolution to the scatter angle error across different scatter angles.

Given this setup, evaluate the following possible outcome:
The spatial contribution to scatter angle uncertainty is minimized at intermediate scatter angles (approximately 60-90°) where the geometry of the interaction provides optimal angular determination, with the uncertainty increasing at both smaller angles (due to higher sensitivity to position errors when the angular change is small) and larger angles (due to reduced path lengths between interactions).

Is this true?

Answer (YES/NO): NO